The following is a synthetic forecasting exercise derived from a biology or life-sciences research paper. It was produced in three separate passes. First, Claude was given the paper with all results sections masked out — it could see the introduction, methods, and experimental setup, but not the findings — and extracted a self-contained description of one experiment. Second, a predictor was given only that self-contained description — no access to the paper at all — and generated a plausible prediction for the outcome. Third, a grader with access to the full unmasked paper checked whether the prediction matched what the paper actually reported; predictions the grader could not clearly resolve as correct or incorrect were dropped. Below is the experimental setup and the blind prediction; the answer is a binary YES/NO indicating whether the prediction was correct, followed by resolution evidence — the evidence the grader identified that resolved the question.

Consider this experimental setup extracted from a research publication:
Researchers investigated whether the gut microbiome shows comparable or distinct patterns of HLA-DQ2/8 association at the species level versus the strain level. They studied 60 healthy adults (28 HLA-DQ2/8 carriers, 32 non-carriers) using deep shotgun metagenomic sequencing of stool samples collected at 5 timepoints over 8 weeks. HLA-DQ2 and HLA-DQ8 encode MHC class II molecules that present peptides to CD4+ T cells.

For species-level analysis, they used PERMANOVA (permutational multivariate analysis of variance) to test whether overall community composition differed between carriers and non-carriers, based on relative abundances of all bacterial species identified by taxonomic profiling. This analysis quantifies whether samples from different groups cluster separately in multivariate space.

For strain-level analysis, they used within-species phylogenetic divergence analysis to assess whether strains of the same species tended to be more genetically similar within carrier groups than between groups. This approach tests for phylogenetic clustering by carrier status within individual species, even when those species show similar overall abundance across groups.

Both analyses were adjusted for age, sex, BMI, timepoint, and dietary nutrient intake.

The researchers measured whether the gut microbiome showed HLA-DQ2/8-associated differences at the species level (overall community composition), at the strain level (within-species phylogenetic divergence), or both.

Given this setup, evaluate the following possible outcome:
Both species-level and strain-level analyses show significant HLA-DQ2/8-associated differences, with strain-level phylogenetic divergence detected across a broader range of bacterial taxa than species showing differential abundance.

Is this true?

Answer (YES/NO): YES